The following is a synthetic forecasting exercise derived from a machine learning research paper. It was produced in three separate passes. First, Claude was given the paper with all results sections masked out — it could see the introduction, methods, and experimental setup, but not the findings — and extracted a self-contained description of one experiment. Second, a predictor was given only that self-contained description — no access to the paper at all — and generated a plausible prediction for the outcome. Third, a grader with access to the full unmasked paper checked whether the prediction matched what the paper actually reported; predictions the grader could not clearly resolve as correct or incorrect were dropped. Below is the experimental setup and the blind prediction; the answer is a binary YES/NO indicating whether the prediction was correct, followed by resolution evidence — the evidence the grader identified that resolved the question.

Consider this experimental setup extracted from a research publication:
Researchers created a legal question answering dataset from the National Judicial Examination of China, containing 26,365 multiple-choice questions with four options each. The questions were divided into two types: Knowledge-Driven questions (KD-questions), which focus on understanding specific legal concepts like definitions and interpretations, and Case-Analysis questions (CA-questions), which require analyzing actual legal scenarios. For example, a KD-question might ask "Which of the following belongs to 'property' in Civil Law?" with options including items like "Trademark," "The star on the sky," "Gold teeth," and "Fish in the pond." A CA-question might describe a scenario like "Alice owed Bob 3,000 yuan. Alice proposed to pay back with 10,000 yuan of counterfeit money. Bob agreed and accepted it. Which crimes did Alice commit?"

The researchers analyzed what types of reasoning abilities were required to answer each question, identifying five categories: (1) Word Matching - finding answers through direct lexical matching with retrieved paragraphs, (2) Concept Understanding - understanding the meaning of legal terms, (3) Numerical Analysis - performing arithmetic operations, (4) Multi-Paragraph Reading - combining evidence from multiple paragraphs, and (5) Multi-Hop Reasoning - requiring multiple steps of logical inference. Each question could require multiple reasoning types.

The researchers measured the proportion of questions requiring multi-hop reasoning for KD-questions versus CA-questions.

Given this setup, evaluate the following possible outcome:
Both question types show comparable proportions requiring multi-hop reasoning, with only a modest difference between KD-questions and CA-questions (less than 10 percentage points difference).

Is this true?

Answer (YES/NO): NO